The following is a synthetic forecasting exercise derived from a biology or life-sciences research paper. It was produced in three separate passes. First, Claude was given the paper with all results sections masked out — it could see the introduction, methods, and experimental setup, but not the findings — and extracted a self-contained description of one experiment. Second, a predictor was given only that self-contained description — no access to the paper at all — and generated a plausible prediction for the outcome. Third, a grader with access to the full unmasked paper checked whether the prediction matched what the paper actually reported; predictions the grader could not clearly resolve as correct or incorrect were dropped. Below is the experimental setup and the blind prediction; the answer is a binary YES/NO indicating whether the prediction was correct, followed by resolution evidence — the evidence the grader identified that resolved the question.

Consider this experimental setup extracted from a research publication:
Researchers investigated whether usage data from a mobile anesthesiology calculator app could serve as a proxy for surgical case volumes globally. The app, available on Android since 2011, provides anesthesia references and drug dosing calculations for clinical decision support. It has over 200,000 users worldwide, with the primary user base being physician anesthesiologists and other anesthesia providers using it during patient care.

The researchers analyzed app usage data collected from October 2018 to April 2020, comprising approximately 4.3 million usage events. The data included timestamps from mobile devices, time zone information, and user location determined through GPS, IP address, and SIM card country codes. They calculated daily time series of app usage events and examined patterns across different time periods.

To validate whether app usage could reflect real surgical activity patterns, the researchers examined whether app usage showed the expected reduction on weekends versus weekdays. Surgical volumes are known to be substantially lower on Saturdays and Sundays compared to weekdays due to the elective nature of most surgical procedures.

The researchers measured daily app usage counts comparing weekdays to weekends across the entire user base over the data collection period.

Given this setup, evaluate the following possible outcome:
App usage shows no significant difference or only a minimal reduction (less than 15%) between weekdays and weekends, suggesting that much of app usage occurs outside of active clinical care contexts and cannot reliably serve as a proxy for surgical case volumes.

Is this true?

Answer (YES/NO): NO